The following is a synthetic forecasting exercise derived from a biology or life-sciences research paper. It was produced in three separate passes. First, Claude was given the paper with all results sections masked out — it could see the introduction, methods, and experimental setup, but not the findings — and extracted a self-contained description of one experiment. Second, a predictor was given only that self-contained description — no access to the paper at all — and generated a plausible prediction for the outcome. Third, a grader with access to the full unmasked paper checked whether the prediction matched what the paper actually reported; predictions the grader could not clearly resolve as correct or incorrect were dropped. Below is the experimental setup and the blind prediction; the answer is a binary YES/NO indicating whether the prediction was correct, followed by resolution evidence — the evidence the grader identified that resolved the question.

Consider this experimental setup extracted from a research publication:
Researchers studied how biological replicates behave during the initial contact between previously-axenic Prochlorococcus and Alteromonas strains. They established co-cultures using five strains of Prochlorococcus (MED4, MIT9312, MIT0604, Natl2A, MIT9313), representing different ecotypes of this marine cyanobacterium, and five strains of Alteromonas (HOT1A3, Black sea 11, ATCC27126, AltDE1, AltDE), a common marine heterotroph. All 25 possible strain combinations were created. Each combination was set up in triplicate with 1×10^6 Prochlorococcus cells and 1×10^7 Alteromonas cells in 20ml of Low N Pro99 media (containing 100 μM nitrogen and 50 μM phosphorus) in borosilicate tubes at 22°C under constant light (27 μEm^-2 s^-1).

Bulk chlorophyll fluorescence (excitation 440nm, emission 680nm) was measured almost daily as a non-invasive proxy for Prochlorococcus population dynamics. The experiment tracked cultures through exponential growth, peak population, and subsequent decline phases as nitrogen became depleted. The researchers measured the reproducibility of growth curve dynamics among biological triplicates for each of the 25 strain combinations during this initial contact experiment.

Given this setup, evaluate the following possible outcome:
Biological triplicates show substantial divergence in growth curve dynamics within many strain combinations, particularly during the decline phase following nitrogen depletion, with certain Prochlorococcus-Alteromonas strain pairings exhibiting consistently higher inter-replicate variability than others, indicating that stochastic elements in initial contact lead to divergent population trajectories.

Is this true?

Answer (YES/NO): NO